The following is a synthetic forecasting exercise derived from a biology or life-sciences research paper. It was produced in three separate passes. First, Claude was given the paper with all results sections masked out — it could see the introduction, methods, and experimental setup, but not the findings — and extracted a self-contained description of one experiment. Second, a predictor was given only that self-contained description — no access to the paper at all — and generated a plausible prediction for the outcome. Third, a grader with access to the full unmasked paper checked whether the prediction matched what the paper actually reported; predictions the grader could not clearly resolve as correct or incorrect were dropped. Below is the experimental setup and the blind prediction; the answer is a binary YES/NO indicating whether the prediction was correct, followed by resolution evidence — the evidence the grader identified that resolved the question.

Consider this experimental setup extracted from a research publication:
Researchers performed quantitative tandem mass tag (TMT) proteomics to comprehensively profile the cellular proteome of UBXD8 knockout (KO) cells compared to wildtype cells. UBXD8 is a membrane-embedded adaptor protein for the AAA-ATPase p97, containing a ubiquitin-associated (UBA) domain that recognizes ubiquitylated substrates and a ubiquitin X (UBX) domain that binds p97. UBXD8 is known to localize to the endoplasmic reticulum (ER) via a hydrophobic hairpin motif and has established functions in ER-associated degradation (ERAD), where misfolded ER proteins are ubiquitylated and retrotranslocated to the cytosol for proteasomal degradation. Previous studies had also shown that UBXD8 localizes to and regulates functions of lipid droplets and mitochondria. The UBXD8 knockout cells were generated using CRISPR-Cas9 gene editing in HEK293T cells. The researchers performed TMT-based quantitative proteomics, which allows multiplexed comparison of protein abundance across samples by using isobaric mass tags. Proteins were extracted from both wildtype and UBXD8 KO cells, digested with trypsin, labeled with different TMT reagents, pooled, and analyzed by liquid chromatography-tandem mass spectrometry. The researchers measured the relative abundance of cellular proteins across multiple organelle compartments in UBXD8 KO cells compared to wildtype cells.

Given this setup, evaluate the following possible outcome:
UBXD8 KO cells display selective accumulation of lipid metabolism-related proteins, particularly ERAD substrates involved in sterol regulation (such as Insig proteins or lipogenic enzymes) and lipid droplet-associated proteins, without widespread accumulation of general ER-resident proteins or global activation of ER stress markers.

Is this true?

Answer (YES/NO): NO